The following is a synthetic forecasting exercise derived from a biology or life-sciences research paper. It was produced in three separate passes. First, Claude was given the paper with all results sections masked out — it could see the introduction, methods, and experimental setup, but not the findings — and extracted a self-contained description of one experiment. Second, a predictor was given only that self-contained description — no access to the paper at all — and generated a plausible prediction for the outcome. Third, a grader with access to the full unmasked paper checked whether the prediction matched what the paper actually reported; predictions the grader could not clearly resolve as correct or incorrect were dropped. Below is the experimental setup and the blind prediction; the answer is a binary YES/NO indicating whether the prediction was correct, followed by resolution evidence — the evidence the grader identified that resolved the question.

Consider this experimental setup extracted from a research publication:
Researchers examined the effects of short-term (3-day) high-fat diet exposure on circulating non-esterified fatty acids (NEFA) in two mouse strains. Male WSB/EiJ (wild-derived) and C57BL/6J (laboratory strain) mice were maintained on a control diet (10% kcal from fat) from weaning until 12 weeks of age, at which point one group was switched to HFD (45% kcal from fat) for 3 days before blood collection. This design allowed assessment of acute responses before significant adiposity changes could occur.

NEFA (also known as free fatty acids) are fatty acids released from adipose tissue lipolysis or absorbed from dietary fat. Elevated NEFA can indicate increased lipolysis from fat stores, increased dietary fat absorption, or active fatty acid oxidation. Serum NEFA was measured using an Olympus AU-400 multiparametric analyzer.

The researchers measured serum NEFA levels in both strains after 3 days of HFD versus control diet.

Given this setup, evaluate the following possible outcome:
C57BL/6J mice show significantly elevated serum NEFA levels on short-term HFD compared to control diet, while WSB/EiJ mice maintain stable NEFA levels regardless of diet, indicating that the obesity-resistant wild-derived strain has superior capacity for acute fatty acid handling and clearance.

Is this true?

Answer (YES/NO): NO